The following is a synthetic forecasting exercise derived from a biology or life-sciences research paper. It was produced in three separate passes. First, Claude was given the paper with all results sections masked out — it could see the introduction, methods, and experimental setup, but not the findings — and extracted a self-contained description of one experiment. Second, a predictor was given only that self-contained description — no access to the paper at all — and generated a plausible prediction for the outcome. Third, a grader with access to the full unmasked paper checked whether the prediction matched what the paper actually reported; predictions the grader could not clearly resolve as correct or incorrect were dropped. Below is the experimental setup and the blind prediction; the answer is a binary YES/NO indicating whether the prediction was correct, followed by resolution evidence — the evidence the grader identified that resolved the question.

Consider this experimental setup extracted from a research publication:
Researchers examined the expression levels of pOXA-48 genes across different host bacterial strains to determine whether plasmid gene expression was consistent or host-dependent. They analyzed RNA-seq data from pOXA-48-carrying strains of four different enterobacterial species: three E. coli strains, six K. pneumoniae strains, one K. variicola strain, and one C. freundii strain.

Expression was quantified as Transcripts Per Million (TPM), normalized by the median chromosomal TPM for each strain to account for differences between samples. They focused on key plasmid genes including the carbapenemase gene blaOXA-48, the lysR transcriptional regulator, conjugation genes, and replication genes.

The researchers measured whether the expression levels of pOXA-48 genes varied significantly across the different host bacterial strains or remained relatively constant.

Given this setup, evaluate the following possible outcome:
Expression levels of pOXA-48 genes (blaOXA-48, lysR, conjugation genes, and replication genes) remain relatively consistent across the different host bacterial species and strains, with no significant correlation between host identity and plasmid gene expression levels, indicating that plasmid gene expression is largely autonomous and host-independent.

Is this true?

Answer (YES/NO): YES